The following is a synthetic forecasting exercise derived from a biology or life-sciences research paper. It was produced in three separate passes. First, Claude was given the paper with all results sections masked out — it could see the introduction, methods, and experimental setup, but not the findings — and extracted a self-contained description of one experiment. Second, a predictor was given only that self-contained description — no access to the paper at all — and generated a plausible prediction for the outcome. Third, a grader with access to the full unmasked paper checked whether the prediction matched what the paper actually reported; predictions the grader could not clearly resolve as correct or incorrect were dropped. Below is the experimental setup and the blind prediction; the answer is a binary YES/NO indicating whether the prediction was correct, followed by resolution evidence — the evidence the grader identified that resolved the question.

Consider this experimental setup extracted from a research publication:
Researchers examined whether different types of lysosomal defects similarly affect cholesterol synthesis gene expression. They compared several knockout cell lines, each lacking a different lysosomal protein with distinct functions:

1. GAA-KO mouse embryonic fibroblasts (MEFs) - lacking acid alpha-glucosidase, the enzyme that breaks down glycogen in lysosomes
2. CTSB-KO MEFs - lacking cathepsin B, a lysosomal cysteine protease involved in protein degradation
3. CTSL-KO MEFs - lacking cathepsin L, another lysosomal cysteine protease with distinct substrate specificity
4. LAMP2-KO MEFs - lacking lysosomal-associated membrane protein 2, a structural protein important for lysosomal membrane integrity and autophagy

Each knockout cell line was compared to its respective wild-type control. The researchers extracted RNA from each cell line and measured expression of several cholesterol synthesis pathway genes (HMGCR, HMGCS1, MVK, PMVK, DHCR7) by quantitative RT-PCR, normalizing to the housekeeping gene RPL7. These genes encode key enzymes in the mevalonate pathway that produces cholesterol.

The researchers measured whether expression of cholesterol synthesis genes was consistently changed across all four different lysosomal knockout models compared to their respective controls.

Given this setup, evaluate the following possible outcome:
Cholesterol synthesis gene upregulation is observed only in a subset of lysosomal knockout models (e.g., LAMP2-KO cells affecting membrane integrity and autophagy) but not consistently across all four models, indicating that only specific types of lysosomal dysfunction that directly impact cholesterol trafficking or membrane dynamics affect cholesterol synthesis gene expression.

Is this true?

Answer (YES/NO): NO